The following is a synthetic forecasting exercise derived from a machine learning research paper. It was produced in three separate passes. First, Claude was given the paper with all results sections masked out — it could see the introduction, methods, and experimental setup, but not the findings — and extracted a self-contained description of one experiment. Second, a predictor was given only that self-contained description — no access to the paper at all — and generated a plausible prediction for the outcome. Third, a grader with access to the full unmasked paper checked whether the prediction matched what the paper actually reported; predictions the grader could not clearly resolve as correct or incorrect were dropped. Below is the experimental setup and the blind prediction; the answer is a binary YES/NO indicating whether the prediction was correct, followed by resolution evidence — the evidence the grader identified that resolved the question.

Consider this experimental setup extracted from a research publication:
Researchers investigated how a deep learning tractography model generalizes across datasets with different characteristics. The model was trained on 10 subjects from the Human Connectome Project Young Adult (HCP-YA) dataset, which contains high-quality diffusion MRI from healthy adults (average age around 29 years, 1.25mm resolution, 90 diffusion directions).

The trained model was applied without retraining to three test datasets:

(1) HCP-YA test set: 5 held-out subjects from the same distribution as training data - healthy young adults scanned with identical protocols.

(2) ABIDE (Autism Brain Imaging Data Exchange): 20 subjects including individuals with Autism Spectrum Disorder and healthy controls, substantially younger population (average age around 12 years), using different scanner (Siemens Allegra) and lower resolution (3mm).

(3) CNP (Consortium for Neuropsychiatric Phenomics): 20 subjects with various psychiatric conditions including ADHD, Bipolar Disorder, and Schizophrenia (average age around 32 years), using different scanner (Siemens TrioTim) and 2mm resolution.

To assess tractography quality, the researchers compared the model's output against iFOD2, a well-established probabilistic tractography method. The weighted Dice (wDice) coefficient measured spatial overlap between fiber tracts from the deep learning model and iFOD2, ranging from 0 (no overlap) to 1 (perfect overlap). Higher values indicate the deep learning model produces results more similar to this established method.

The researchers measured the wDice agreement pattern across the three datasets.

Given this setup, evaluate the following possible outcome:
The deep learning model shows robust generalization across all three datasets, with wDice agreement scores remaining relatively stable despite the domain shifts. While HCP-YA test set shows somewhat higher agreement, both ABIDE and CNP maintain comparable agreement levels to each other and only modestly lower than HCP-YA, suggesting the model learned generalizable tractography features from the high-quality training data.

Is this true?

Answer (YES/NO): NO